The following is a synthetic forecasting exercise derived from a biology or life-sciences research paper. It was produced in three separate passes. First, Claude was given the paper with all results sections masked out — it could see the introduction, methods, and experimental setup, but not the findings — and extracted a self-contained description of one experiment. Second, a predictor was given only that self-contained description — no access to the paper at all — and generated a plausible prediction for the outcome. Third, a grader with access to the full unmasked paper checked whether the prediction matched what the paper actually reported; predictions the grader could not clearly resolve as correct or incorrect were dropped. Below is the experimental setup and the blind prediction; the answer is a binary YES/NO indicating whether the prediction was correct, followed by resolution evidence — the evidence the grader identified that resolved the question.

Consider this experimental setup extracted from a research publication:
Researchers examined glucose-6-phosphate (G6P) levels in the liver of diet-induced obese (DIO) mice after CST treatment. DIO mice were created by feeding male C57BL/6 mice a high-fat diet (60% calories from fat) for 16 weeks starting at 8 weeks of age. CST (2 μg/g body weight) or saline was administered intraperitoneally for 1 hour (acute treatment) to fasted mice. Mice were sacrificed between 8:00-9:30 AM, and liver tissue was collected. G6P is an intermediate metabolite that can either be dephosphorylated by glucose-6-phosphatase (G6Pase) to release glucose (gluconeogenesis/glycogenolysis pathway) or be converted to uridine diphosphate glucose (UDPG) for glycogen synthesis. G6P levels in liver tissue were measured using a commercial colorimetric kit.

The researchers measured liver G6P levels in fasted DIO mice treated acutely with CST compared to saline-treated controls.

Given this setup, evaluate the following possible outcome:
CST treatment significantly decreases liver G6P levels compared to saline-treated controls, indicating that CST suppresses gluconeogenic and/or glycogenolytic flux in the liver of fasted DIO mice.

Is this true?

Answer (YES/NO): NO